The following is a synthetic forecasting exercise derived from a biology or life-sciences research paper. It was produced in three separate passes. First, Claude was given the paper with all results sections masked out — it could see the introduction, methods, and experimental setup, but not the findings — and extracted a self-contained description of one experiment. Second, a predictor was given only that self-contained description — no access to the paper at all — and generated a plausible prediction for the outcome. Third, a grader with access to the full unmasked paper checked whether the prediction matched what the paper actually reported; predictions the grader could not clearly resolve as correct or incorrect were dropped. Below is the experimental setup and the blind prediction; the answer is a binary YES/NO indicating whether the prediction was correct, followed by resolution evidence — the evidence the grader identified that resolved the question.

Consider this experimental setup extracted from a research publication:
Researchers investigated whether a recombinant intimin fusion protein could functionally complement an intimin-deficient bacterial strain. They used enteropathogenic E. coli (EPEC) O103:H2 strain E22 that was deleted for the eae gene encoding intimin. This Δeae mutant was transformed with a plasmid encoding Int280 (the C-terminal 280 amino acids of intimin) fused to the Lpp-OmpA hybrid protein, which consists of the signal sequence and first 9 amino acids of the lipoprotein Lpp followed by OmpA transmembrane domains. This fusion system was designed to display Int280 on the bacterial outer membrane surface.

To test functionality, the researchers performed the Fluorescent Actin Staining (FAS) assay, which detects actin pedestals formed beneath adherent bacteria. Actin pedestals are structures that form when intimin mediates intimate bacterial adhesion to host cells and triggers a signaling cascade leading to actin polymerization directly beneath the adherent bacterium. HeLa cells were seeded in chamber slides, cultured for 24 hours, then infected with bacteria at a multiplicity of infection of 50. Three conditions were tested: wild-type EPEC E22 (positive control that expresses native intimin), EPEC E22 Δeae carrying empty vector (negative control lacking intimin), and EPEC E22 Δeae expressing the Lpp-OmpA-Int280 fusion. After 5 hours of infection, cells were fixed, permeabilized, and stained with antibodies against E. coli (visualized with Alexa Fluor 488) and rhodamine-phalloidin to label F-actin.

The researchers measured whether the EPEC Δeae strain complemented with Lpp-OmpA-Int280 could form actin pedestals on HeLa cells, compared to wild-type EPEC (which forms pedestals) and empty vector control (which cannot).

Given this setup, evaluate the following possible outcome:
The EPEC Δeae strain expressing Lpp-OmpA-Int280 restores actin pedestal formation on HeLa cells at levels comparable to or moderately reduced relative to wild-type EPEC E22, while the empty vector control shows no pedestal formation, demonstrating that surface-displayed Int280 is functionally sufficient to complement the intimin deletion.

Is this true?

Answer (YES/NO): YES